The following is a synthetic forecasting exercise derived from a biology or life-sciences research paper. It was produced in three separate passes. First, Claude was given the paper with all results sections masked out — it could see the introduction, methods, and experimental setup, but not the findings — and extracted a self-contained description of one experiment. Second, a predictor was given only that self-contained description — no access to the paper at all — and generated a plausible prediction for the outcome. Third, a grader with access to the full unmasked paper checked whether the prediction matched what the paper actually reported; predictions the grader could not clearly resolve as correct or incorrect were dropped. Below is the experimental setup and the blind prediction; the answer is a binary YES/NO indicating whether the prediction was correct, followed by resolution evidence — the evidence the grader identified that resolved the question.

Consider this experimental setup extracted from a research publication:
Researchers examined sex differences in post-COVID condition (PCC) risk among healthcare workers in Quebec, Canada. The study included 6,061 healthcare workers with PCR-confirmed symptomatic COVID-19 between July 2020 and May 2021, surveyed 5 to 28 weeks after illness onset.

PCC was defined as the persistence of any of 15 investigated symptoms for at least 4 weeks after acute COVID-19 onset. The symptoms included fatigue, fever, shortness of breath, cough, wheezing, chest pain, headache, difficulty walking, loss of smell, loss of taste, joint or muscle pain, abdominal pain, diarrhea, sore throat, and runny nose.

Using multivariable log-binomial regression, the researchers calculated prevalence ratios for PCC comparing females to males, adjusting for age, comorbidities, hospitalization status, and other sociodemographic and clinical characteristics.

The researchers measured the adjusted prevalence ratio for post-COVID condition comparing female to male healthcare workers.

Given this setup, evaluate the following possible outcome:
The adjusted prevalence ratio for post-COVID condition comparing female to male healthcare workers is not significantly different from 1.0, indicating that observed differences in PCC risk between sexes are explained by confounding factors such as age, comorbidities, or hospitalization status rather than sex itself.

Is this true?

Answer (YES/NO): NO